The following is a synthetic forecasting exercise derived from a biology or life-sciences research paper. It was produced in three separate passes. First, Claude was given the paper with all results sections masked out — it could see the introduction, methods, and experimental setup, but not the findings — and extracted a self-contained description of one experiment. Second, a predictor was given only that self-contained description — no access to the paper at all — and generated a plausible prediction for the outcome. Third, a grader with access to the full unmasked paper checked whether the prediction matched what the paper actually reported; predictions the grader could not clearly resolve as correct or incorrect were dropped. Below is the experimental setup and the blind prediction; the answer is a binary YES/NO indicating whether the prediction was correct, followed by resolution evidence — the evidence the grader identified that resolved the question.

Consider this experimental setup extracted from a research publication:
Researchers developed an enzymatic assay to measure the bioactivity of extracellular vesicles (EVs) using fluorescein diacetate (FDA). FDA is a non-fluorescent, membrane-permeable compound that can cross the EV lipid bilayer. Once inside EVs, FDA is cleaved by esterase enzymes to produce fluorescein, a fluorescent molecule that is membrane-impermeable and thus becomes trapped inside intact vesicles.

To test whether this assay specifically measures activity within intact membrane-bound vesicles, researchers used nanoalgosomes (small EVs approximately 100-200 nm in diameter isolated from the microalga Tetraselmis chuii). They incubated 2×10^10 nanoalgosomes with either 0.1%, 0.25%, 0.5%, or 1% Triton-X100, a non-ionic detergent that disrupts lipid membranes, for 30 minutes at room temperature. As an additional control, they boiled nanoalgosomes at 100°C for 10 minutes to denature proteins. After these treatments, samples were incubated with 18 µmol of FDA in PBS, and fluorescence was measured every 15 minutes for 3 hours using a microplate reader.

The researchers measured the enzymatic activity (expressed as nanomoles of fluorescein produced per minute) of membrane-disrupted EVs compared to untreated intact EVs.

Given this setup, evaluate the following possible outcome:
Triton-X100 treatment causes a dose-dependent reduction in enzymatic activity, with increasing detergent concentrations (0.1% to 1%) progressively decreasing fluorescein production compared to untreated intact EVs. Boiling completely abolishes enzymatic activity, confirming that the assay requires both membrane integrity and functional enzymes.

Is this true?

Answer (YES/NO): YES